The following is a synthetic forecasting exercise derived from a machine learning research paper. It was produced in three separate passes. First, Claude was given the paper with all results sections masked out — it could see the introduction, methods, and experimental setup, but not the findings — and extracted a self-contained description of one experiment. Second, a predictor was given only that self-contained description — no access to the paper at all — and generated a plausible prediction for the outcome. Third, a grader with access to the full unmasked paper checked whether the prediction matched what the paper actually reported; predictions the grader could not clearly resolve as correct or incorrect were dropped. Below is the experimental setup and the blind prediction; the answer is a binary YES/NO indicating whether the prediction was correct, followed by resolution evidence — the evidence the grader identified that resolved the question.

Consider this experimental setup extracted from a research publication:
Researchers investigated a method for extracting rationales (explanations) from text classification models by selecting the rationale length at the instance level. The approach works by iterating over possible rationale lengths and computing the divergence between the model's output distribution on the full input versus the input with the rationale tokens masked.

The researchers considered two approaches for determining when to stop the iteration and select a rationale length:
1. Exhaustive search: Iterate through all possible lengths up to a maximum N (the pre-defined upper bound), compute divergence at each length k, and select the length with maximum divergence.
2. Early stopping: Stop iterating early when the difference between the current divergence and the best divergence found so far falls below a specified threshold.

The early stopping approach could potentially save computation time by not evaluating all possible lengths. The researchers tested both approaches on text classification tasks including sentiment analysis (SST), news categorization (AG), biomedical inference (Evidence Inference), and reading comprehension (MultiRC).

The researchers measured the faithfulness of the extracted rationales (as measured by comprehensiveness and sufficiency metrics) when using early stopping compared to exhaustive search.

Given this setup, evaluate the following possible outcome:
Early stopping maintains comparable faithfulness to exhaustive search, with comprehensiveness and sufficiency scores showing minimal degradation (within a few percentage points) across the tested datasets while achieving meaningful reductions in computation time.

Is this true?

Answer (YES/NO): NO